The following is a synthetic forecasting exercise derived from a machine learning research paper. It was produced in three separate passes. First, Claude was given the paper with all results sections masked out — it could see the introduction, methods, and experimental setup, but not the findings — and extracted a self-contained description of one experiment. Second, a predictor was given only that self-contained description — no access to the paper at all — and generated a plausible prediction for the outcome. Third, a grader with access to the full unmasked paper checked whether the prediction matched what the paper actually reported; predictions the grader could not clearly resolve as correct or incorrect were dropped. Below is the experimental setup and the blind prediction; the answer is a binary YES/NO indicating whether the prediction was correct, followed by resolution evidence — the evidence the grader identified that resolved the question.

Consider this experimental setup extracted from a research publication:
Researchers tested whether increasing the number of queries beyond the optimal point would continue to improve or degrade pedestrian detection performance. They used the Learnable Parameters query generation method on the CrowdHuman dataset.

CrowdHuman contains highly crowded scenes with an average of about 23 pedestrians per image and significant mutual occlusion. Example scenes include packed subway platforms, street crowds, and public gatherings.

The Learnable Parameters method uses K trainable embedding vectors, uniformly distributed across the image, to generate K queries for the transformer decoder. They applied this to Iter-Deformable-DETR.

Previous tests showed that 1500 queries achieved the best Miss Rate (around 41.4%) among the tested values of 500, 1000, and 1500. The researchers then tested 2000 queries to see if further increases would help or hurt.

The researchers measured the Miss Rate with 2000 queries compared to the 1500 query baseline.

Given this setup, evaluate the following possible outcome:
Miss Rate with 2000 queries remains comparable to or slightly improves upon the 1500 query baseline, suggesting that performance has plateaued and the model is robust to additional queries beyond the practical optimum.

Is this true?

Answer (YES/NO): NO